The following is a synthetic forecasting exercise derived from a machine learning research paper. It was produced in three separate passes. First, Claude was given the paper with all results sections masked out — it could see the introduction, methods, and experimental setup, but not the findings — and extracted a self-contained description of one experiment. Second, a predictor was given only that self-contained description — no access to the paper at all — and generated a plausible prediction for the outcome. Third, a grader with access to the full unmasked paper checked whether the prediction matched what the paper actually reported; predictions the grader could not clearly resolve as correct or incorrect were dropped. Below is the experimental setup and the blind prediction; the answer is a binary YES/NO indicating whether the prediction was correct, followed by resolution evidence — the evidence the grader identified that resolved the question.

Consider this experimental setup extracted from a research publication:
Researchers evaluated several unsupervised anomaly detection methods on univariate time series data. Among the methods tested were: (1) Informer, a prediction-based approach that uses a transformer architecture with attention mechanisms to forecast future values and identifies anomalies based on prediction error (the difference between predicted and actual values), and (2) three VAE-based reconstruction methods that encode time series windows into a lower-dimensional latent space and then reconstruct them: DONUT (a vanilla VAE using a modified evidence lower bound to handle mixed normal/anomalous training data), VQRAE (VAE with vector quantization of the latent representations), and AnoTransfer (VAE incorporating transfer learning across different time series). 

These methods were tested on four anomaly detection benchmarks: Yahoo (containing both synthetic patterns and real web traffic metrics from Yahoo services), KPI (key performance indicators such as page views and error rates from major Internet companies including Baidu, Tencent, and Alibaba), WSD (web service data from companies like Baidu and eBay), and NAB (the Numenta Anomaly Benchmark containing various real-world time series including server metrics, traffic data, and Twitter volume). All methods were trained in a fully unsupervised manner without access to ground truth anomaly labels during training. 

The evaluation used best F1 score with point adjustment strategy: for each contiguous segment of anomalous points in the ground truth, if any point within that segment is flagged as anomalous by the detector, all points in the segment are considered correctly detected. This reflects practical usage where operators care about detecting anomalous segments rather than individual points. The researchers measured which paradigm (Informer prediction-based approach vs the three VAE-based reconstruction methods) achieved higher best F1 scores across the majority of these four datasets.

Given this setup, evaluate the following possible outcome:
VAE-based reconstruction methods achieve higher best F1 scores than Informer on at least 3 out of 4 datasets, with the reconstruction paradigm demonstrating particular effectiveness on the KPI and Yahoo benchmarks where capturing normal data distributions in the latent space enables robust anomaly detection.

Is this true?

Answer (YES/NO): NO